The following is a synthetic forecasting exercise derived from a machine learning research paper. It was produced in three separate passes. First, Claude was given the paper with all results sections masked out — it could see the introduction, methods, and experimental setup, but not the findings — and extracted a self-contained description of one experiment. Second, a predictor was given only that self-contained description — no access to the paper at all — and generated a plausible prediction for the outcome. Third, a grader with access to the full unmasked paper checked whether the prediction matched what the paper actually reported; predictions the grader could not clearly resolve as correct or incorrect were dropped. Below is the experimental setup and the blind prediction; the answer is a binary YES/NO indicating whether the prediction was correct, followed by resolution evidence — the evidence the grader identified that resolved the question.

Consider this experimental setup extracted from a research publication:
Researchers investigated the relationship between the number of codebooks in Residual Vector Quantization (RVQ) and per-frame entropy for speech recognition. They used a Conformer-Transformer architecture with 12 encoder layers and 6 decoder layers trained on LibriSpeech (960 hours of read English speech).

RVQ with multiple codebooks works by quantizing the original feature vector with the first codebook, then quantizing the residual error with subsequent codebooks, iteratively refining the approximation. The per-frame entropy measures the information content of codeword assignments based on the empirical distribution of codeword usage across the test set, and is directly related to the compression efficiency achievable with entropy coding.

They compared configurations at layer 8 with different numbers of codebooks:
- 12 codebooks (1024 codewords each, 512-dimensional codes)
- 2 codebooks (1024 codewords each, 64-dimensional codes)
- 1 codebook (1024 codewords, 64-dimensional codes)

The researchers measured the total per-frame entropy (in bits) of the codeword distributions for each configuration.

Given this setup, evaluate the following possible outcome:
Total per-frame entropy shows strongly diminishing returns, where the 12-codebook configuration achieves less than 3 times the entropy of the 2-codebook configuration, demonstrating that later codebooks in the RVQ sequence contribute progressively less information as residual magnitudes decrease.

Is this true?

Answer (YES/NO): NO